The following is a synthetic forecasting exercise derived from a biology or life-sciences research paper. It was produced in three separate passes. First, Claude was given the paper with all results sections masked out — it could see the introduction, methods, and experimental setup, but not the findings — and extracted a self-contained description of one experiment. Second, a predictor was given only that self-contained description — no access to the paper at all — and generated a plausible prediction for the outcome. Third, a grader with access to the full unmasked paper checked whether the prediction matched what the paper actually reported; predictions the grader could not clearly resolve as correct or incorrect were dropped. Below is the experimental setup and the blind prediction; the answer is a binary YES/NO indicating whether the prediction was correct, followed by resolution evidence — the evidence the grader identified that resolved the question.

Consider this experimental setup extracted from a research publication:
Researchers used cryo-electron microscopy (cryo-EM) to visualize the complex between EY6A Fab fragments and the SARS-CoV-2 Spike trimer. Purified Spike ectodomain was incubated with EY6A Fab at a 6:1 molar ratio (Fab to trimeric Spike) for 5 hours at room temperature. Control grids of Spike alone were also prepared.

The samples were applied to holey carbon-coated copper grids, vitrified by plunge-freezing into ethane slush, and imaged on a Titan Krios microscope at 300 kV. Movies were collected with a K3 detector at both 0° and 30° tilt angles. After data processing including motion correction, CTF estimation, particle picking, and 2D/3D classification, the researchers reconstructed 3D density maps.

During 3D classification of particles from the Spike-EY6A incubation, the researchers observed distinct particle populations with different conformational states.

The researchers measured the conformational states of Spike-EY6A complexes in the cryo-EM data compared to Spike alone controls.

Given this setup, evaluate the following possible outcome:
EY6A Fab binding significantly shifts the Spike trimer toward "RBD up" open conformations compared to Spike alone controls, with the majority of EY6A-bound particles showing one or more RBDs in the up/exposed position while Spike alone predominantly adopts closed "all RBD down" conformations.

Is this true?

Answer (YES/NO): YES